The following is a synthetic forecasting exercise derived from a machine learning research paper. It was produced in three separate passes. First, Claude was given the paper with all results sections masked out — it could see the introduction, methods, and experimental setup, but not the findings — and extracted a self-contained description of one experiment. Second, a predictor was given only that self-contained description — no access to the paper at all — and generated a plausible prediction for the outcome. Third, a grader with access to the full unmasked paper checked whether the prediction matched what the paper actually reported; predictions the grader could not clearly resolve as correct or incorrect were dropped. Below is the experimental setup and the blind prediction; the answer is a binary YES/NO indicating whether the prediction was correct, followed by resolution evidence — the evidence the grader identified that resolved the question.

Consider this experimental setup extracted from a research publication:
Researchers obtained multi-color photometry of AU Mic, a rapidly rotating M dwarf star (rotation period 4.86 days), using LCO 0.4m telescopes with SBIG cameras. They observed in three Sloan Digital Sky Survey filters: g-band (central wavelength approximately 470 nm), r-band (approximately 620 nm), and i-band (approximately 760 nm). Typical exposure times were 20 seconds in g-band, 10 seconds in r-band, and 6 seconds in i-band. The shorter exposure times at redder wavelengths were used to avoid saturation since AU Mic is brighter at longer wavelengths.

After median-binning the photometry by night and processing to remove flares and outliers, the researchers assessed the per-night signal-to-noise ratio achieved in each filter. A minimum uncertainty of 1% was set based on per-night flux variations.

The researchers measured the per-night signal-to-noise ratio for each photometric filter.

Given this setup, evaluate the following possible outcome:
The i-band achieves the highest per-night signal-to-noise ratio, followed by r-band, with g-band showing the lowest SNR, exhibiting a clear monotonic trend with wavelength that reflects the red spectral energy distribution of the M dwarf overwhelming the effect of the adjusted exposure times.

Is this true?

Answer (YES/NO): NO